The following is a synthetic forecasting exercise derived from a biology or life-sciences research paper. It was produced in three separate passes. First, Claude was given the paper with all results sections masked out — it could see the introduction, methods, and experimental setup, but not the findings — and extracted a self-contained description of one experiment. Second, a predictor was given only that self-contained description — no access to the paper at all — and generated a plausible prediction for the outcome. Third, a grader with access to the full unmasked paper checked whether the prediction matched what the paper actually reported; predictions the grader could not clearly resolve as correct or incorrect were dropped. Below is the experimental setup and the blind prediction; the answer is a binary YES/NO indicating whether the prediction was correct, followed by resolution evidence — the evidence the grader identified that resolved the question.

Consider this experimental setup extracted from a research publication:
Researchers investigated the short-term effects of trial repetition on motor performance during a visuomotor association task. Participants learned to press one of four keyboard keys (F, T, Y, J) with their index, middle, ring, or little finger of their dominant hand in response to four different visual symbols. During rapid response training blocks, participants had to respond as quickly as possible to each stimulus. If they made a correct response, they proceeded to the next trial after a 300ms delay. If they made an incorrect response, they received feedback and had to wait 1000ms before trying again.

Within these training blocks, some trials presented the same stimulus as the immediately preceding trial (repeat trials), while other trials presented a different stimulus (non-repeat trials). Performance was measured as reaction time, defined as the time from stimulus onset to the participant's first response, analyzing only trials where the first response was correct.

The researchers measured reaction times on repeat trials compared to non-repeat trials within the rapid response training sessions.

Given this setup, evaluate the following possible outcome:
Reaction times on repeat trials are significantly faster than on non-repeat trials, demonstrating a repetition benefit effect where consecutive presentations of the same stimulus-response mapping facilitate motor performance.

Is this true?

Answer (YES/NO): YES